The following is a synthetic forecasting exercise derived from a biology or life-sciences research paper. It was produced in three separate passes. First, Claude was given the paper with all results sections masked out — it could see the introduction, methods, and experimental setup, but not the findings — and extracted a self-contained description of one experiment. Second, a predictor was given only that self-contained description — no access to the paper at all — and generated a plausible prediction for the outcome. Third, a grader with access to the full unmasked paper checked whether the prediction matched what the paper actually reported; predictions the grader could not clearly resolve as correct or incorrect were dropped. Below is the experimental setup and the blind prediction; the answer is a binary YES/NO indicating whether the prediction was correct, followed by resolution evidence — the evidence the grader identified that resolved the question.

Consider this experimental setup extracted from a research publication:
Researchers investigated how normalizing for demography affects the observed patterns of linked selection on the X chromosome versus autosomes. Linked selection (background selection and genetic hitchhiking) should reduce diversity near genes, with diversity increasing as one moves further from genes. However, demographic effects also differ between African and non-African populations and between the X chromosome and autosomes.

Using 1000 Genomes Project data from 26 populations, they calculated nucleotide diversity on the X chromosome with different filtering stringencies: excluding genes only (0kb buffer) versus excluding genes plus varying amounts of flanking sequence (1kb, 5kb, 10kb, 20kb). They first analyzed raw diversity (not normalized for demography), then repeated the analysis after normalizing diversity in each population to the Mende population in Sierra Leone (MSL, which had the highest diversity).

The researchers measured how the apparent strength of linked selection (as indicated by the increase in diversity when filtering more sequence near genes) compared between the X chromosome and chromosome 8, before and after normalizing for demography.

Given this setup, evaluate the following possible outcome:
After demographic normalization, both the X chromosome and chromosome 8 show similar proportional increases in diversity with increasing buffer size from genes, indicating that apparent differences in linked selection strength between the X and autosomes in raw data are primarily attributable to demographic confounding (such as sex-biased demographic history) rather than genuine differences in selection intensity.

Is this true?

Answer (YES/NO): NO